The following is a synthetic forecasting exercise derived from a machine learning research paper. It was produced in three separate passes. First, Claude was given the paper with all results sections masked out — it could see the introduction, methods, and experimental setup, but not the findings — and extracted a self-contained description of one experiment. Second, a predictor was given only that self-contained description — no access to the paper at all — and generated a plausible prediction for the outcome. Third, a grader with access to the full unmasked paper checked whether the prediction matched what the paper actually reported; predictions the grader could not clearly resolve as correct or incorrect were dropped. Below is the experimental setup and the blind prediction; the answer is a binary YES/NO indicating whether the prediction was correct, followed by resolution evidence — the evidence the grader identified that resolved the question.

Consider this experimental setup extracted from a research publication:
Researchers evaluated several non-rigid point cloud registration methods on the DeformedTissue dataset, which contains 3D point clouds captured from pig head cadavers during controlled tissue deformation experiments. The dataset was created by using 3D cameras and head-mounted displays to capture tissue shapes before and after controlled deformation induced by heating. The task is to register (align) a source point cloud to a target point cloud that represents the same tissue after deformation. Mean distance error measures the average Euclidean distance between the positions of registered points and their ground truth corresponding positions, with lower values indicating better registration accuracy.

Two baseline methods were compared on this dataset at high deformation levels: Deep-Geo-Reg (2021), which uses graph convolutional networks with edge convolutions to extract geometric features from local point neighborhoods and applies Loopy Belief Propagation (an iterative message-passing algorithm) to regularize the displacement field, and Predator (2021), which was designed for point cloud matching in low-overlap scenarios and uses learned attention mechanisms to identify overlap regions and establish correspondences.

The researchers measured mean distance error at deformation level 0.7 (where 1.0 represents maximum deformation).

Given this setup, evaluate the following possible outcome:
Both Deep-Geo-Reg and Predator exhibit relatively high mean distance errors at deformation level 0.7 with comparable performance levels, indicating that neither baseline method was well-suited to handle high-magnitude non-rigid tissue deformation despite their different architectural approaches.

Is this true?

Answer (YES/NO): NO